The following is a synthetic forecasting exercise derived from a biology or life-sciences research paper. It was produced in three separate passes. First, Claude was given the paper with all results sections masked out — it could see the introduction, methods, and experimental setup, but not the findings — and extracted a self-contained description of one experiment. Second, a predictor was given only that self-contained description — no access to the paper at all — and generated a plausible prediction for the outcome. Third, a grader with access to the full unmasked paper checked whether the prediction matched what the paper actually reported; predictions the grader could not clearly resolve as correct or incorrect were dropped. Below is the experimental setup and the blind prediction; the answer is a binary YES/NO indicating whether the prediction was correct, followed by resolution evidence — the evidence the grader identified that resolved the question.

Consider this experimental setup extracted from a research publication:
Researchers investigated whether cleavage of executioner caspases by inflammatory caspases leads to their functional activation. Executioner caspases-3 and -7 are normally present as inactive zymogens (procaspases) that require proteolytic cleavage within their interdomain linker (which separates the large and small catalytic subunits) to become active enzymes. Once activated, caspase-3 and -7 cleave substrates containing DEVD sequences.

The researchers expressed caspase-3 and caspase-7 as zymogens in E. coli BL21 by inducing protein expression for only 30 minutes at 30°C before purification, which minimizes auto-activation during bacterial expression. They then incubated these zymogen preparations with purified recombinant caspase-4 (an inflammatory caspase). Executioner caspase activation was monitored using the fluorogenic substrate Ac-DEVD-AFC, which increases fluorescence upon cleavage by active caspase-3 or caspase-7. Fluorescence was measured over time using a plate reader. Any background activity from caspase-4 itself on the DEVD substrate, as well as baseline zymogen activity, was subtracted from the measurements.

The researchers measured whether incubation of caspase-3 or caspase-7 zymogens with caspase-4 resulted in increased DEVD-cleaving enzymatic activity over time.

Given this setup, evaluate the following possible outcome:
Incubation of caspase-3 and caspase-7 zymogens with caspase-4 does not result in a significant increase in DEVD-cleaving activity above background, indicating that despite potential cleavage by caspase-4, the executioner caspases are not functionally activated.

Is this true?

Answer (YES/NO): NO